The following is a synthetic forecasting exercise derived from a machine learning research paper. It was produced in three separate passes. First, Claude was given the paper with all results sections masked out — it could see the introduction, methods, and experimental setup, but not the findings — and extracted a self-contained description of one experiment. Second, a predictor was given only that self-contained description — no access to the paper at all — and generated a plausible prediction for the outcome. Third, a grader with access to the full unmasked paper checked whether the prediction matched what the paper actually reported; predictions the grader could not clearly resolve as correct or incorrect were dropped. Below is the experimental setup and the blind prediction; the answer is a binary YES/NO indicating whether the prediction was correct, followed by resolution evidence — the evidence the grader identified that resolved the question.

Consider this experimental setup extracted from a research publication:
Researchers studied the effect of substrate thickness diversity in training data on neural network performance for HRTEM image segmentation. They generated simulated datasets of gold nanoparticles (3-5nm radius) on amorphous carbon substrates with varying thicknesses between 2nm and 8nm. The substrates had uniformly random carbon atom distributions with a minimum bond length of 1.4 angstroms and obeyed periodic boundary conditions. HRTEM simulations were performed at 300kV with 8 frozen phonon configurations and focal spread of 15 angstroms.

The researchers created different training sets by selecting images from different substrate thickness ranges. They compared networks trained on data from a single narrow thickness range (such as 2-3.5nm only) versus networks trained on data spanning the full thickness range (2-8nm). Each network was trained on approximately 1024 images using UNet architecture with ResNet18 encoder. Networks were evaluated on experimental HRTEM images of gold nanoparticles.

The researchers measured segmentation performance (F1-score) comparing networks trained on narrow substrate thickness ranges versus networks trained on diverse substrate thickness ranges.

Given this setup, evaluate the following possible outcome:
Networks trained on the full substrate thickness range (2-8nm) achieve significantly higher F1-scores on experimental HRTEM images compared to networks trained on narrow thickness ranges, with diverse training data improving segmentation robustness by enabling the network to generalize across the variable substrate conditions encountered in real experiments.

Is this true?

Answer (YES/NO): YES